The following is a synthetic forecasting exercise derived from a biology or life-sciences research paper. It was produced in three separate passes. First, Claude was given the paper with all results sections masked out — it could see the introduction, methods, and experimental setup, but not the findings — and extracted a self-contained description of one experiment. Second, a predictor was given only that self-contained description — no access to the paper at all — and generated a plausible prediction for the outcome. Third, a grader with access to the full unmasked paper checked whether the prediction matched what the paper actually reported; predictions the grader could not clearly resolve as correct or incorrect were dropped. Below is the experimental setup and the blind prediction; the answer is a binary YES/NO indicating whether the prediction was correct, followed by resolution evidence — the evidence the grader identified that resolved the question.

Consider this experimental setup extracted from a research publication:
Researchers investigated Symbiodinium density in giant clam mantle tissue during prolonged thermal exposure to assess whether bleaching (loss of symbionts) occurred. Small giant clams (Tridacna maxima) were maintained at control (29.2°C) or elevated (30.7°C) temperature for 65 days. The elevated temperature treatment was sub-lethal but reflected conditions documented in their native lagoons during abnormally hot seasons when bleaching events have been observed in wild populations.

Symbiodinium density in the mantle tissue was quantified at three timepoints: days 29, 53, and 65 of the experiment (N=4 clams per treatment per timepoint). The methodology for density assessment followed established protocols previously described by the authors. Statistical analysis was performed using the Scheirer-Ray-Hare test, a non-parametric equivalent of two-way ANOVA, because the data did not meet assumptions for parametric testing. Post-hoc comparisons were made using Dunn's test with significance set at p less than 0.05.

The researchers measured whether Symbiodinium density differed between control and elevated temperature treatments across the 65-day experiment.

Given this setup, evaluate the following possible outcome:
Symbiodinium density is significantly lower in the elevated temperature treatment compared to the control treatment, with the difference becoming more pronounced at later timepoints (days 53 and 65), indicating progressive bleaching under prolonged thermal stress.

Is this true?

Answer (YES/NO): NO